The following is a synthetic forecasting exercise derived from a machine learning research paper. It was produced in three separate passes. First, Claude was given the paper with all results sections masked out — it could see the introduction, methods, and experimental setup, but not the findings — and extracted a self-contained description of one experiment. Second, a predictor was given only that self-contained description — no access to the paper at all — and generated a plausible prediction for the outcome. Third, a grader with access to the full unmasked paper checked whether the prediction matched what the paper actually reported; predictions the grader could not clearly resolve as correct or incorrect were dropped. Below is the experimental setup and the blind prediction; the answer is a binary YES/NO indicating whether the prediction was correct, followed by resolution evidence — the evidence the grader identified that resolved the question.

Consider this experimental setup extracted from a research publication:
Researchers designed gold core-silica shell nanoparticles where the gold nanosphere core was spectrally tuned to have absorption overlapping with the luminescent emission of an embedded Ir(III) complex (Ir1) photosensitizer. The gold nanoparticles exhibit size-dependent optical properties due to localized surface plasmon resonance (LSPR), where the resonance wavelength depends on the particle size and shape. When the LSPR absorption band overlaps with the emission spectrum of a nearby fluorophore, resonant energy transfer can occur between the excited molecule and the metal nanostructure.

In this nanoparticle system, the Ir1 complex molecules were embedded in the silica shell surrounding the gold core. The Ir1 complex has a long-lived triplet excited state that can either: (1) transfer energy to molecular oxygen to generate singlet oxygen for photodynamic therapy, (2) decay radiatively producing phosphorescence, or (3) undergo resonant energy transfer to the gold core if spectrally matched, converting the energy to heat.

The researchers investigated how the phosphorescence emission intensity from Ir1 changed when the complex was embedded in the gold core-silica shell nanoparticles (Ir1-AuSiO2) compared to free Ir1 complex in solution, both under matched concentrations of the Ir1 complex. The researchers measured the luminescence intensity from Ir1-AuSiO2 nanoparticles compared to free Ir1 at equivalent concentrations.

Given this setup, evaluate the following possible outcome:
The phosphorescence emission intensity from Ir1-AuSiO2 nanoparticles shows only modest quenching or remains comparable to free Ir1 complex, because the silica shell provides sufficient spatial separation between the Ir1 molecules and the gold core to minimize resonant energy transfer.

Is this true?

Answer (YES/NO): NO